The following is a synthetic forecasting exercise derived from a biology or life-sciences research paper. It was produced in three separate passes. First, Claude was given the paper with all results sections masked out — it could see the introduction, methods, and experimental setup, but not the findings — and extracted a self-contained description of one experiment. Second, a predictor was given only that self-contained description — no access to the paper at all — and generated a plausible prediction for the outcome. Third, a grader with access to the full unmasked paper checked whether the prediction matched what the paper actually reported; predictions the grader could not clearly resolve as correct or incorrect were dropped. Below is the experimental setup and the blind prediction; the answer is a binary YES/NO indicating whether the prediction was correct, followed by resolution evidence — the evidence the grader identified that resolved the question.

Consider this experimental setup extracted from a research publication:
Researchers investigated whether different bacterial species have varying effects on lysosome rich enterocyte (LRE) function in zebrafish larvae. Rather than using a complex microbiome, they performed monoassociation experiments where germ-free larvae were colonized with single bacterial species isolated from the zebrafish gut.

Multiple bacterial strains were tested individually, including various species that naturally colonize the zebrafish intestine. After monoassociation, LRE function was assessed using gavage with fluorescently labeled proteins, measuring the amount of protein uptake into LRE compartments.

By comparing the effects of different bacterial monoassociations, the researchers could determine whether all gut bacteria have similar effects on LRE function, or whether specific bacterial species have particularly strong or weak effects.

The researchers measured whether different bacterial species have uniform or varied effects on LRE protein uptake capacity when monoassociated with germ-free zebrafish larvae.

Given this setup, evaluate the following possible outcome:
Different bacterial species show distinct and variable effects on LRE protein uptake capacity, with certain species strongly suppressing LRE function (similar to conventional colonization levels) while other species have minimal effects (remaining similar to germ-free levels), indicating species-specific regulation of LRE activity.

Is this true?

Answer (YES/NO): YES